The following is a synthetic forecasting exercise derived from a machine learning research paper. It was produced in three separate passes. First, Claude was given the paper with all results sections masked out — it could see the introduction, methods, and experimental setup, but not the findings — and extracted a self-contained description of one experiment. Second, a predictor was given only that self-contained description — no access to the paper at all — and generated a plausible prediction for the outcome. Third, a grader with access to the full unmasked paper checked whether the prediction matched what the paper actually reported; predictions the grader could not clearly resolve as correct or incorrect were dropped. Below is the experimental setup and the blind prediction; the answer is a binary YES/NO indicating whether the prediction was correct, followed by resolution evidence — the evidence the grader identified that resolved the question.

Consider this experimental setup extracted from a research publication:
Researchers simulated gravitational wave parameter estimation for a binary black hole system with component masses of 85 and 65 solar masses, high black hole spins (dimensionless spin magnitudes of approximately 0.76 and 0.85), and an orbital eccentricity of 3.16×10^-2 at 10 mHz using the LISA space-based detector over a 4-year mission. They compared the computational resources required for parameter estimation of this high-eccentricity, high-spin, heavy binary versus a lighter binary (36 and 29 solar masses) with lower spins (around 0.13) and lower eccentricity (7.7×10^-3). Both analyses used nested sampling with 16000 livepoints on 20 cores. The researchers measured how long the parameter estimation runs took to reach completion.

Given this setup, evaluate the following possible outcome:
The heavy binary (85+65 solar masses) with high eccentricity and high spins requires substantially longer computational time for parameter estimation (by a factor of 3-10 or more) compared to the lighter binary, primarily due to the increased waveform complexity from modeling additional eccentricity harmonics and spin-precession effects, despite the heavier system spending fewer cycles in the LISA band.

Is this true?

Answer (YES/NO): YES